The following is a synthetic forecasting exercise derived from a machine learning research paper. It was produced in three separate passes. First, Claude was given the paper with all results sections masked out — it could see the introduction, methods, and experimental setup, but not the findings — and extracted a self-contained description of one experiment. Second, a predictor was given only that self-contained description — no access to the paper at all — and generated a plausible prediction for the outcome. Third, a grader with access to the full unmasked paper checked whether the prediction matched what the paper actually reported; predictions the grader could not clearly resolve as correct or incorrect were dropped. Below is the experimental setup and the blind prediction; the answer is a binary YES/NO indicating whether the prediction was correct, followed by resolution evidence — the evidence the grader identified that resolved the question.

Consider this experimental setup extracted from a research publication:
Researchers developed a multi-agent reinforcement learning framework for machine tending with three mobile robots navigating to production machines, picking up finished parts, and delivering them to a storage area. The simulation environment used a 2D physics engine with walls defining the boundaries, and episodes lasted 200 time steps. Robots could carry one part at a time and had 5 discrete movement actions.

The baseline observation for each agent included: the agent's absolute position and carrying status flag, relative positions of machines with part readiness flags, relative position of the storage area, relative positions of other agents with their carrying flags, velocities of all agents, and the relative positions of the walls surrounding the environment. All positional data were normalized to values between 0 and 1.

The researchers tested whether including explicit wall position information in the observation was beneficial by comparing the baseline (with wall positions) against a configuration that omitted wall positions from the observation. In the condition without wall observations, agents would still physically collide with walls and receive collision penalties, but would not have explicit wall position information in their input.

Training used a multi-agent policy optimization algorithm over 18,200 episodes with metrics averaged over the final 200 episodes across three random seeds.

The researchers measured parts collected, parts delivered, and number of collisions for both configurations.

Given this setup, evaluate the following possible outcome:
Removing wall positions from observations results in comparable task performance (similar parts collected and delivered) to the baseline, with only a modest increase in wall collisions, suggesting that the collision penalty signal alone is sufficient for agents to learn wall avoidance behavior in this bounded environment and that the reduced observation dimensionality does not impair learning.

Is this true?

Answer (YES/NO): NO